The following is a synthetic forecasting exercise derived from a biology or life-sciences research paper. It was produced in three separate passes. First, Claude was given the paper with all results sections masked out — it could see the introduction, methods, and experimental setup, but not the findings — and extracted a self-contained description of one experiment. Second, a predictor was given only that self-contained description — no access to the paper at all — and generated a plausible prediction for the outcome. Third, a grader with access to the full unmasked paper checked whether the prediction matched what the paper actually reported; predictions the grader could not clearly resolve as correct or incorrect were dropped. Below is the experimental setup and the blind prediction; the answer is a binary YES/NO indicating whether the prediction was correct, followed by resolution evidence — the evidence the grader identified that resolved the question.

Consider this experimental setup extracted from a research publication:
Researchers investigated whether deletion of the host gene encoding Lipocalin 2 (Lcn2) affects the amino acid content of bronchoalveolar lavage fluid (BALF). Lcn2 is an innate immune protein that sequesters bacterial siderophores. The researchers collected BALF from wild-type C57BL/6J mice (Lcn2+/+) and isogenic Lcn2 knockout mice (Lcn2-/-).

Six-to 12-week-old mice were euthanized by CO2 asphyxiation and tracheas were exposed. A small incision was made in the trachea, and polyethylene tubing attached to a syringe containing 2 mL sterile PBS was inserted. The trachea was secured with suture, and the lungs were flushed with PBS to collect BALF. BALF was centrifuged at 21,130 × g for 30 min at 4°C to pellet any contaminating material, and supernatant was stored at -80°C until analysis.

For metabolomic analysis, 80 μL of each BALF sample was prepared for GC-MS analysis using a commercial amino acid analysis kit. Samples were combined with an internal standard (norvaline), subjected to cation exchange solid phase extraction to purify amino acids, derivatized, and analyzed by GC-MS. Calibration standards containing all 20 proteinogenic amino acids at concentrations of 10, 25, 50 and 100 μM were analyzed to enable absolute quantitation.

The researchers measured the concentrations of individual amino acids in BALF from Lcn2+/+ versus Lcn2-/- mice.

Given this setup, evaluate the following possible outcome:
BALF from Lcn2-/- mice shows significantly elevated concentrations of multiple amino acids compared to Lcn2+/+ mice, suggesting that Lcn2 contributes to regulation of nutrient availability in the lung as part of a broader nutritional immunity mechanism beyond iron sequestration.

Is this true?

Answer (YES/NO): YES